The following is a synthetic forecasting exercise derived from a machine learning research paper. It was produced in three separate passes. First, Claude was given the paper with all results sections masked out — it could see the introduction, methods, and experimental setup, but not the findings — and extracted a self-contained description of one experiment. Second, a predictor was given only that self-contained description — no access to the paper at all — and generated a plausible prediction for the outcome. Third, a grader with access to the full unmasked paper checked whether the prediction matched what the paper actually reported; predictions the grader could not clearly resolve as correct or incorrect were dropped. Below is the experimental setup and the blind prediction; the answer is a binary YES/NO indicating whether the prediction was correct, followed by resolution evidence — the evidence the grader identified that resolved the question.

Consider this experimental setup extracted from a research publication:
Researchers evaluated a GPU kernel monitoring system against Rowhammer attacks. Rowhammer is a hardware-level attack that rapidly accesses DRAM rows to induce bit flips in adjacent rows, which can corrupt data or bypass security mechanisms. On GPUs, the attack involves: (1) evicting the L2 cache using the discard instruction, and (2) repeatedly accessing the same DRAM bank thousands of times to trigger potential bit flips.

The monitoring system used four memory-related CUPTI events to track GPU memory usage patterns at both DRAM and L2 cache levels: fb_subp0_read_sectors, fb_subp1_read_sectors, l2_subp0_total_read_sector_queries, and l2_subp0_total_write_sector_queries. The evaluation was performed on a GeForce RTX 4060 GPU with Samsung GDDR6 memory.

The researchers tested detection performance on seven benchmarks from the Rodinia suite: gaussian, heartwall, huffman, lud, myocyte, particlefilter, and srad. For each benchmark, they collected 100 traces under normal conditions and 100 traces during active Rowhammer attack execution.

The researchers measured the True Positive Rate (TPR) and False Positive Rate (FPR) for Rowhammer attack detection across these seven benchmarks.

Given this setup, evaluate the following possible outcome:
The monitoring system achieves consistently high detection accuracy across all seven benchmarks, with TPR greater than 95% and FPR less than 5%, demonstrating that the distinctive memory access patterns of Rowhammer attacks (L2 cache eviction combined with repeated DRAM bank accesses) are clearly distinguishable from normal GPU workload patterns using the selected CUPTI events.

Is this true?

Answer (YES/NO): NO